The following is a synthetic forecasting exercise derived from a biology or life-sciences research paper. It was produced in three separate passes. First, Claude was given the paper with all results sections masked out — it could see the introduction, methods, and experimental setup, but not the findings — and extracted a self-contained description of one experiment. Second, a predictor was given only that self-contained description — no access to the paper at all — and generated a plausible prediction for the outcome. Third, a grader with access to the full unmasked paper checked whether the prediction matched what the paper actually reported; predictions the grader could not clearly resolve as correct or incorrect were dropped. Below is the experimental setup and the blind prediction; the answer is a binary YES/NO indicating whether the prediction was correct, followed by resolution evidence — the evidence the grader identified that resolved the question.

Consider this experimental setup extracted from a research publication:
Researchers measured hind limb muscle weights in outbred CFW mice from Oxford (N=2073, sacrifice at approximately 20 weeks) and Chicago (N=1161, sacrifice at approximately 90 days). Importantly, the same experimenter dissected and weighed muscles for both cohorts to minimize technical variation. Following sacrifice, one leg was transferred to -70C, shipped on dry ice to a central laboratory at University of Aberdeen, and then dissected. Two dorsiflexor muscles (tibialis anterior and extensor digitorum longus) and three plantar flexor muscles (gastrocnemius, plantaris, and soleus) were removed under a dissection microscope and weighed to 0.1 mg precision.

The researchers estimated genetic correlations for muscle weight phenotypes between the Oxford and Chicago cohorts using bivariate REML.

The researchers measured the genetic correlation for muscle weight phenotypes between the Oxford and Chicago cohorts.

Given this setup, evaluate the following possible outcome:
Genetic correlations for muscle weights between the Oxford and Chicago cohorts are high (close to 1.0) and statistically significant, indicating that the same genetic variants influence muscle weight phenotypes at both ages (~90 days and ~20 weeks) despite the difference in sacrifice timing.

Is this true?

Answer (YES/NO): NO